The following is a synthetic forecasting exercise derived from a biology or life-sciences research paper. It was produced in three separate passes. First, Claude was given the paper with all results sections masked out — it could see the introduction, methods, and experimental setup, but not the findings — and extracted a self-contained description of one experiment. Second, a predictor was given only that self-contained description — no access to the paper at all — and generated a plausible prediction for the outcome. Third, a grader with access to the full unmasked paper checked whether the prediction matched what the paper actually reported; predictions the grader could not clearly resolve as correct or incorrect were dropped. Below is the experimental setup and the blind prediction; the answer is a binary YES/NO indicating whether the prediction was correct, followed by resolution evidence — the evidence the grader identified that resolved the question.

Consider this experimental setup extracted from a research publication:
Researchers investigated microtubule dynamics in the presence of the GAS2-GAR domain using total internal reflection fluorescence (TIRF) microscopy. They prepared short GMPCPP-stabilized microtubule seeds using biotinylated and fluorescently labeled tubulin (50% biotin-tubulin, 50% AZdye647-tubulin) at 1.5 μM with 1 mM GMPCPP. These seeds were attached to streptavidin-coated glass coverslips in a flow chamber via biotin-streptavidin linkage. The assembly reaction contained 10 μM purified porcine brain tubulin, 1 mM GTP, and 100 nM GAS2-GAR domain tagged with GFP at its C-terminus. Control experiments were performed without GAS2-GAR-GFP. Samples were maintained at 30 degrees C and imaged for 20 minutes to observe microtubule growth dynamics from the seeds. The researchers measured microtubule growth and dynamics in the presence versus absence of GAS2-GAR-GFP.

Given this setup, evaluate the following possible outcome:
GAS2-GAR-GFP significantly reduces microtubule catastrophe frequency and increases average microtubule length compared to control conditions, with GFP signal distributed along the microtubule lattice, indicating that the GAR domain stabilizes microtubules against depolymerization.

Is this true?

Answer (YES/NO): NO